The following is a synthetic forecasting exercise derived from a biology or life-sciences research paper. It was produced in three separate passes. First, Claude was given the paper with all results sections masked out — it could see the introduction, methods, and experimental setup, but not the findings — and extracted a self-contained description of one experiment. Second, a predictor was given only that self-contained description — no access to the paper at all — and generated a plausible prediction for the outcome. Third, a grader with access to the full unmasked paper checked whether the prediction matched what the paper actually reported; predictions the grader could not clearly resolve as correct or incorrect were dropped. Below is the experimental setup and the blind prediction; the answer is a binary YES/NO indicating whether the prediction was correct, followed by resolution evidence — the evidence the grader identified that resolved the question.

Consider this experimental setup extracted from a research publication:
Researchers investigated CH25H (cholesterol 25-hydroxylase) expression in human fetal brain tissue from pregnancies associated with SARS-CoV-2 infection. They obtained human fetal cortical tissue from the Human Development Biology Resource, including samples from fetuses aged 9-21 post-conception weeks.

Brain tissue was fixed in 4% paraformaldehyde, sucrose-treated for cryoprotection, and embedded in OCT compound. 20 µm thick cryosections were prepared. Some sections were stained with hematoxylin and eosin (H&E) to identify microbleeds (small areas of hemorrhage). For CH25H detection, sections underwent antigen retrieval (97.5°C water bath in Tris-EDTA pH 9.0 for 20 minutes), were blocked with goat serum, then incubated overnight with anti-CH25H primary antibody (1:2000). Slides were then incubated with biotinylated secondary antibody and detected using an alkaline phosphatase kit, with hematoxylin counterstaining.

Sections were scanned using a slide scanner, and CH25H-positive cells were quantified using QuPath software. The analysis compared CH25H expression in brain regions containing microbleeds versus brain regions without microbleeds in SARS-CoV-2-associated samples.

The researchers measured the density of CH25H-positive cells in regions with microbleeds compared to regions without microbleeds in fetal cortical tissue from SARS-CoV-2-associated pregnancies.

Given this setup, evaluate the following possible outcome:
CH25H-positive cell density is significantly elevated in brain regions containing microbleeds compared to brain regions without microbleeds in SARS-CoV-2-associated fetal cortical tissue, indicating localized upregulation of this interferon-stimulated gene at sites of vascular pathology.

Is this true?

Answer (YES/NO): NO